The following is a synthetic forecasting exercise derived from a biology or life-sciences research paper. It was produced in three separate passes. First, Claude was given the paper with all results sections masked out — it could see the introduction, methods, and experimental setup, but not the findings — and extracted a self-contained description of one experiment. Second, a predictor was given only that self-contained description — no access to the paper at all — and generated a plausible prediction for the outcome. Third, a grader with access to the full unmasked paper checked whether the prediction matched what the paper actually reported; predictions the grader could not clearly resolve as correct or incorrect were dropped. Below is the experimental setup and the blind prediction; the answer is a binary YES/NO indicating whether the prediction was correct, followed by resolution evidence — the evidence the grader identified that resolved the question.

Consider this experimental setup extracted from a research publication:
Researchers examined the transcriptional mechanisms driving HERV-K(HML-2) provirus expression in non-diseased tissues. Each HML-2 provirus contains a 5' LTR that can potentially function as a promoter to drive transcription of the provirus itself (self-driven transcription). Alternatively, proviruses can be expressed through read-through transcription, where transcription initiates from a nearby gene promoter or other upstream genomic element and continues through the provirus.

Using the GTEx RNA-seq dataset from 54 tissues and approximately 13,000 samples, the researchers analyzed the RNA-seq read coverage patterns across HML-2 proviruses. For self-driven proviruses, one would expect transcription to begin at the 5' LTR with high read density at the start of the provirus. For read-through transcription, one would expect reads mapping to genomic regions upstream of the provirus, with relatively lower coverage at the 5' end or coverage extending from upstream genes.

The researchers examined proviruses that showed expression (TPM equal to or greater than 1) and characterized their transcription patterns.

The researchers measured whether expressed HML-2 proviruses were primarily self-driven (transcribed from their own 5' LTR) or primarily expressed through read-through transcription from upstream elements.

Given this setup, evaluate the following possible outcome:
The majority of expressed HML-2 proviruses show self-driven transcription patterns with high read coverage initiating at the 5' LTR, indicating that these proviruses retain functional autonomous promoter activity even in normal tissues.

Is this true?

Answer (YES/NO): NO